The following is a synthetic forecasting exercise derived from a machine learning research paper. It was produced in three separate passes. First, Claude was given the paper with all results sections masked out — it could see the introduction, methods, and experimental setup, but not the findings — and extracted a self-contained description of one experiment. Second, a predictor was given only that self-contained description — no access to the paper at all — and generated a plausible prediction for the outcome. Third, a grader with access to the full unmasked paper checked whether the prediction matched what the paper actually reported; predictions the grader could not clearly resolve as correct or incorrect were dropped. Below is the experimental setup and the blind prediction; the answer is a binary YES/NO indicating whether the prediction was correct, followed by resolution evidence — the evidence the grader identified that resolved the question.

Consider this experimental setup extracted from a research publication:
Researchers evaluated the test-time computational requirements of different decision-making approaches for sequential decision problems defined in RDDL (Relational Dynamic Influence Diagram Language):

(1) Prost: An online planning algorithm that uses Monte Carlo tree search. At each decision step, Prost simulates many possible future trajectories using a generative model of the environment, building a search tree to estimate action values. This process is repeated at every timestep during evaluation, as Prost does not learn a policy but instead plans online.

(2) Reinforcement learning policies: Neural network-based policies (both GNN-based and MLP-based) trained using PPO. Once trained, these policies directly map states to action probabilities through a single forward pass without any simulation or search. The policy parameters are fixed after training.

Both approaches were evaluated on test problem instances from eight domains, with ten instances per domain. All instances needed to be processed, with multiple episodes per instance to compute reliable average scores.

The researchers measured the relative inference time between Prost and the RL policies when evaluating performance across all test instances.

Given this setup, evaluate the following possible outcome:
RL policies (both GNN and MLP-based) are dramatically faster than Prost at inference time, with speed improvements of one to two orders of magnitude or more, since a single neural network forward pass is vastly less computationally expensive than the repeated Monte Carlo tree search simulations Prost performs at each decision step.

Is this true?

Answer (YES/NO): YES